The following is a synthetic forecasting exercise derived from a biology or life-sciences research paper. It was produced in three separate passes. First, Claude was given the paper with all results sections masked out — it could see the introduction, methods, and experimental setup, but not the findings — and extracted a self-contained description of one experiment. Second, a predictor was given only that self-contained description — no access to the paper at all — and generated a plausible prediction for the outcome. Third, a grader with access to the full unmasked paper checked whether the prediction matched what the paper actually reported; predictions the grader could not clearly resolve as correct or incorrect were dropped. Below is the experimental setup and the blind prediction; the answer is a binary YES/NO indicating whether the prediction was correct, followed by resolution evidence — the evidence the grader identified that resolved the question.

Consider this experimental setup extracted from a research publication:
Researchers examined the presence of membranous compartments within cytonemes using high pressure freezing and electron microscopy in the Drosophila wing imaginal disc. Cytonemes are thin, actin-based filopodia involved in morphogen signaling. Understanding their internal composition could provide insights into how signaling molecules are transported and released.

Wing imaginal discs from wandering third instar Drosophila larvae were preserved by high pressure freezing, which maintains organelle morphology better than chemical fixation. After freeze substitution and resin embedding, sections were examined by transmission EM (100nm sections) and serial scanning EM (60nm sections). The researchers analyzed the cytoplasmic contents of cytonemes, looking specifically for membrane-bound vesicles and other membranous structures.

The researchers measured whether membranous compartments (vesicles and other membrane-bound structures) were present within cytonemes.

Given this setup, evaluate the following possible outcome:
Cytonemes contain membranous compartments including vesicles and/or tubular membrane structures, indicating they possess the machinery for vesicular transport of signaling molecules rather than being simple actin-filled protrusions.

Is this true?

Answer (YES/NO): NO